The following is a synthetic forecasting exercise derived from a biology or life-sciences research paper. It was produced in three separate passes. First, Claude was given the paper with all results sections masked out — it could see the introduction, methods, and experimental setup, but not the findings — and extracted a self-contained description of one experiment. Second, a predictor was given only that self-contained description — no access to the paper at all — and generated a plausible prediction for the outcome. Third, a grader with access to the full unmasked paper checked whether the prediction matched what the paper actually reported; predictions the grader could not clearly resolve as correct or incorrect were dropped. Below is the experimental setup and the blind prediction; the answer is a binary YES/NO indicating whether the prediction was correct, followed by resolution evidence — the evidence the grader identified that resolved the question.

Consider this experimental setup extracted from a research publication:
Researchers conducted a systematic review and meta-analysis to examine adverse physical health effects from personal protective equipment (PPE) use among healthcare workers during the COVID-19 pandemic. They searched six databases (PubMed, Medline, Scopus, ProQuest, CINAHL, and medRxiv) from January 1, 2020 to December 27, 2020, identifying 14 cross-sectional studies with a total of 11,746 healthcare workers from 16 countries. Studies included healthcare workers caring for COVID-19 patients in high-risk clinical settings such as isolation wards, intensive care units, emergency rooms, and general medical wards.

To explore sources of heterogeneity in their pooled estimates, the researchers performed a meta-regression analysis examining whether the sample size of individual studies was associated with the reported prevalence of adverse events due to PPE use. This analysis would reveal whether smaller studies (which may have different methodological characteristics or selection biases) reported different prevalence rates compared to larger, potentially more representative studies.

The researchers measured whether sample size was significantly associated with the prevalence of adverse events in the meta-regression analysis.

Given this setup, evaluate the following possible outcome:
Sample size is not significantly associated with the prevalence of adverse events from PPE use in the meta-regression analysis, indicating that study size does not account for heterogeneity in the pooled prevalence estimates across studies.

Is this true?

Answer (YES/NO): NO